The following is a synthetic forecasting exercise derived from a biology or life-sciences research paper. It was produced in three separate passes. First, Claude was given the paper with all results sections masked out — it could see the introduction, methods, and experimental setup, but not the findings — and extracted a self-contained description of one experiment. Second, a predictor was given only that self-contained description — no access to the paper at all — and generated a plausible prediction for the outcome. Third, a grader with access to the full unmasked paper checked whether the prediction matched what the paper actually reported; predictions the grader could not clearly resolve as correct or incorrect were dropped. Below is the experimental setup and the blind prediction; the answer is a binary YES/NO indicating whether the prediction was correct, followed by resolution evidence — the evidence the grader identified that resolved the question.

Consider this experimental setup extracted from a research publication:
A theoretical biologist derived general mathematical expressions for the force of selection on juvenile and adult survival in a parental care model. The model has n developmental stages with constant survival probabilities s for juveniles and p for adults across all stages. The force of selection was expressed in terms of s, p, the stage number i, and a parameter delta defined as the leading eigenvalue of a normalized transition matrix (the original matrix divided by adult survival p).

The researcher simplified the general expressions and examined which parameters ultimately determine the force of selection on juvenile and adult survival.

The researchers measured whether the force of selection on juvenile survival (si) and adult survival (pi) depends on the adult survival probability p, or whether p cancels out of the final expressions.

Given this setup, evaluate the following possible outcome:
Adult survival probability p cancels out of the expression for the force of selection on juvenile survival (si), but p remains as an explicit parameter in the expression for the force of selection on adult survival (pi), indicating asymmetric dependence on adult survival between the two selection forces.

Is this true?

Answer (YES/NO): NO